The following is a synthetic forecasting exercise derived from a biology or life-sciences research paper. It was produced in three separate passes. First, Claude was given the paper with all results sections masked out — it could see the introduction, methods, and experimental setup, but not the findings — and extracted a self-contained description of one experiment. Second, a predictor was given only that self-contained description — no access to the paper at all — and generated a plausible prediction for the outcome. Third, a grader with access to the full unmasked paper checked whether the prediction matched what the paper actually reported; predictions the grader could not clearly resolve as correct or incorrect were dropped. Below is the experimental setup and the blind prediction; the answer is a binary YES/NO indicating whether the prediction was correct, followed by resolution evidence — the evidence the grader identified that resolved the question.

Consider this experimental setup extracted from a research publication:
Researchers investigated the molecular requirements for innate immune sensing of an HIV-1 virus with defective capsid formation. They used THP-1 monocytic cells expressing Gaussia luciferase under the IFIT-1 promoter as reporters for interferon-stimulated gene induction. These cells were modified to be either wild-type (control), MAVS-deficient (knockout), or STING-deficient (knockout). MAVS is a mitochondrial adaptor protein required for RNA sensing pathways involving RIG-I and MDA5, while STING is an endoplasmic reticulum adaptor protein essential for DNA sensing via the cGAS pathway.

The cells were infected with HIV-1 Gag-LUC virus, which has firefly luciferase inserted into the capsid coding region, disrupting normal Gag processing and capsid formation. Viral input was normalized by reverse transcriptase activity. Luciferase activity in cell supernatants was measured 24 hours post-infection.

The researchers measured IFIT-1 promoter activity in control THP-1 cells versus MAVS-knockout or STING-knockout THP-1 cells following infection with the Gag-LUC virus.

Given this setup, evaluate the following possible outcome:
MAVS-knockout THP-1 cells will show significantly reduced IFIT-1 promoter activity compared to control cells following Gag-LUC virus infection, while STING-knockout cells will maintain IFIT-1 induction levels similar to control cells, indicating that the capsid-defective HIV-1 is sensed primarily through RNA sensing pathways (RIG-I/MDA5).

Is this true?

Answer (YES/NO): NO